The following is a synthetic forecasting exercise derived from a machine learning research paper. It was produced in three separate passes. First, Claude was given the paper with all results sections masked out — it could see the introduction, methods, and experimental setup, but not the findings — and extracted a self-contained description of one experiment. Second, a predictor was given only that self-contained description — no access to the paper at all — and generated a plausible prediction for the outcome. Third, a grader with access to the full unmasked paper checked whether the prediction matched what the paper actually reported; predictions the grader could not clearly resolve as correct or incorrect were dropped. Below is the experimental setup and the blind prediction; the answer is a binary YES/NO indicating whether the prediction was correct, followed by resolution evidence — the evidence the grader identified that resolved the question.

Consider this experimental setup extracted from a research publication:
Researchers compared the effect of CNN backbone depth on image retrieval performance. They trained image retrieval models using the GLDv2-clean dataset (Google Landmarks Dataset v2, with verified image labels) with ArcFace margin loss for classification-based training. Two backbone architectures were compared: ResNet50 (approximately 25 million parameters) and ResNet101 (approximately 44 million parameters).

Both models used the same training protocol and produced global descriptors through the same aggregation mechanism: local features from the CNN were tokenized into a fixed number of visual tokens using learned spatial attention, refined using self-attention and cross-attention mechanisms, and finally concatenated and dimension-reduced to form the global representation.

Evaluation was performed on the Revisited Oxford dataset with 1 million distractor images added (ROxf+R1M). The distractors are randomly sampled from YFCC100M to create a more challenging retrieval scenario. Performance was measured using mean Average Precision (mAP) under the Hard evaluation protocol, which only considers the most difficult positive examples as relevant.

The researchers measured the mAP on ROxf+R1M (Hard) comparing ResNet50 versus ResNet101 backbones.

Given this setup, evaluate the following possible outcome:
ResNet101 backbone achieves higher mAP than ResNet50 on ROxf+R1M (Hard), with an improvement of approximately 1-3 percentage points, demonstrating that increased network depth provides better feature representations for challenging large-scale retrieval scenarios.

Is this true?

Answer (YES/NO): YES